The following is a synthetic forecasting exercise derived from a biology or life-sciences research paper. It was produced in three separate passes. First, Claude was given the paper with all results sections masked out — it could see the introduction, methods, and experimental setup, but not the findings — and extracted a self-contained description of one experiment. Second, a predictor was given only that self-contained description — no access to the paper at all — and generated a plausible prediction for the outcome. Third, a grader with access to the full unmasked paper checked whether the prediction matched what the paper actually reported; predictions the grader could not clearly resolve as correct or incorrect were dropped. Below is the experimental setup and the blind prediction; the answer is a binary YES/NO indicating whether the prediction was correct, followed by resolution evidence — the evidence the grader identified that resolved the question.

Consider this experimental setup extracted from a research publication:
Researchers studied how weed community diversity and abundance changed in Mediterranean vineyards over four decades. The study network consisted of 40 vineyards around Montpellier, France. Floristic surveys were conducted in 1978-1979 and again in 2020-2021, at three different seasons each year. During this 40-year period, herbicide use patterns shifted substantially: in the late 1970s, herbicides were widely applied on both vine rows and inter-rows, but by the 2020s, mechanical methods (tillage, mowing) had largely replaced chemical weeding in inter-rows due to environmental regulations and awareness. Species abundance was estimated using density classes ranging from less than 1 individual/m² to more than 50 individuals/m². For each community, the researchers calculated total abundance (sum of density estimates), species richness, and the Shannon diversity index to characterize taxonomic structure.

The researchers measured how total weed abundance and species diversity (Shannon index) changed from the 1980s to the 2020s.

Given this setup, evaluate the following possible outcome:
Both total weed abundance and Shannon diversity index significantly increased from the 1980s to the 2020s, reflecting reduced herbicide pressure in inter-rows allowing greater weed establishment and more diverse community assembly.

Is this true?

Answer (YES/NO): NO